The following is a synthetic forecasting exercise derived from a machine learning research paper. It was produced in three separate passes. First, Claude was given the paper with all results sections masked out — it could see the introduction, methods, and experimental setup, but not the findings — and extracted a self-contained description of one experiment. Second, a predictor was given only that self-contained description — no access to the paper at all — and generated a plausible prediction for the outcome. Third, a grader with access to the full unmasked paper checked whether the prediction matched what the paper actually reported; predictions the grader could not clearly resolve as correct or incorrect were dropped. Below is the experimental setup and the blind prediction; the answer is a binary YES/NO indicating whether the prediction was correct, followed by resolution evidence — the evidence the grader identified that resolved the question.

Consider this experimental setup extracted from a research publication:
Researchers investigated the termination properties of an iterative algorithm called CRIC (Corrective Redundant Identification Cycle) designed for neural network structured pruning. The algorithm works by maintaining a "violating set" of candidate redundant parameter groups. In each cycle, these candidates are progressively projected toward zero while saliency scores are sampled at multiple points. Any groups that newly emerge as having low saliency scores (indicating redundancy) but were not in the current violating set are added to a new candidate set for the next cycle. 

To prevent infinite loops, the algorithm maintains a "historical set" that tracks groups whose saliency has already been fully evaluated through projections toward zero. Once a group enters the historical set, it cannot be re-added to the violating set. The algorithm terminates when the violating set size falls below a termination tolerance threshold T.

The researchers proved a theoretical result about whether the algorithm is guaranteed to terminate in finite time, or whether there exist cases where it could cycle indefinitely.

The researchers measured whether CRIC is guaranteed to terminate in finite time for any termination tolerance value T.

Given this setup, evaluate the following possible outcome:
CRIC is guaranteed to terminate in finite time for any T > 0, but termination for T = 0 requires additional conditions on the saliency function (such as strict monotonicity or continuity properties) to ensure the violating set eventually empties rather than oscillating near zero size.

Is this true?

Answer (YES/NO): NO